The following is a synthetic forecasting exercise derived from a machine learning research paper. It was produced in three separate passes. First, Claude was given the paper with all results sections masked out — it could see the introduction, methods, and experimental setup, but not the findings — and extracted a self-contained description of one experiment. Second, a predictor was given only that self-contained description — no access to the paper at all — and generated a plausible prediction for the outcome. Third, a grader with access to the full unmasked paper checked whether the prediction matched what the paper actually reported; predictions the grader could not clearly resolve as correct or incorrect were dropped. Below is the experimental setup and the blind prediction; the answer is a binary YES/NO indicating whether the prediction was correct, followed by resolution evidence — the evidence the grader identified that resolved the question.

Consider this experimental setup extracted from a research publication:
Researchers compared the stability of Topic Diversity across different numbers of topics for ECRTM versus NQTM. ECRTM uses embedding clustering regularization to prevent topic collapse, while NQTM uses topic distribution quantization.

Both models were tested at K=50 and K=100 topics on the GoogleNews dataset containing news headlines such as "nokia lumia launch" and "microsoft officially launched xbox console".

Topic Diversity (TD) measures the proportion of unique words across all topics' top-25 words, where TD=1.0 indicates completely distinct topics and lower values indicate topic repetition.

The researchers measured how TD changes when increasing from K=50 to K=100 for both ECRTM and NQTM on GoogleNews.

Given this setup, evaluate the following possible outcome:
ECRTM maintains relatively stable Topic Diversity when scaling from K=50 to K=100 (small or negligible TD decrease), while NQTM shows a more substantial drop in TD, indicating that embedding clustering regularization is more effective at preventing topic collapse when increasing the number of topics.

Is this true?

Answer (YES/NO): YES